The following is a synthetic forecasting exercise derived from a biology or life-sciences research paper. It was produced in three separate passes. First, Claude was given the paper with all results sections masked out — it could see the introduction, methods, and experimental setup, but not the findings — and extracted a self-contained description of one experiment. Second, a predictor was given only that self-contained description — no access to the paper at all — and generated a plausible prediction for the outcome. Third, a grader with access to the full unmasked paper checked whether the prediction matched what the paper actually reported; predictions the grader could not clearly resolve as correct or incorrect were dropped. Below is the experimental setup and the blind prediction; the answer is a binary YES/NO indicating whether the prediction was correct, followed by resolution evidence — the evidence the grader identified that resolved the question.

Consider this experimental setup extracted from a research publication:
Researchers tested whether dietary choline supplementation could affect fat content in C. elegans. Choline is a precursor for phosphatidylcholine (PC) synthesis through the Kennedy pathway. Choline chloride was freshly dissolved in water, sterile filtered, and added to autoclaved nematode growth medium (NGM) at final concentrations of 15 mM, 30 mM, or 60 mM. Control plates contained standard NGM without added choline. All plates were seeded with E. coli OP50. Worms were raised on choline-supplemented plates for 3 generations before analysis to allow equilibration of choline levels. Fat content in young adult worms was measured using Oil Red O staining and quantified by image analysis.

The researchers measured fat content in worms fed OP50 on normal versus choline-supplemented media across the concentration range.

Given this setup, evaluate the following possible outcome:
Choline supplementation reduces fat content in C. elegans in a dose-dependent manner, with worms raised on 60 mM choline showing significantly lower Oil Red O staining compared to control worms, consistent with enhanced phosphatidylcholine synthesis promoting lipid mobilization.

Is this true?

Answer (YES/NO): YES